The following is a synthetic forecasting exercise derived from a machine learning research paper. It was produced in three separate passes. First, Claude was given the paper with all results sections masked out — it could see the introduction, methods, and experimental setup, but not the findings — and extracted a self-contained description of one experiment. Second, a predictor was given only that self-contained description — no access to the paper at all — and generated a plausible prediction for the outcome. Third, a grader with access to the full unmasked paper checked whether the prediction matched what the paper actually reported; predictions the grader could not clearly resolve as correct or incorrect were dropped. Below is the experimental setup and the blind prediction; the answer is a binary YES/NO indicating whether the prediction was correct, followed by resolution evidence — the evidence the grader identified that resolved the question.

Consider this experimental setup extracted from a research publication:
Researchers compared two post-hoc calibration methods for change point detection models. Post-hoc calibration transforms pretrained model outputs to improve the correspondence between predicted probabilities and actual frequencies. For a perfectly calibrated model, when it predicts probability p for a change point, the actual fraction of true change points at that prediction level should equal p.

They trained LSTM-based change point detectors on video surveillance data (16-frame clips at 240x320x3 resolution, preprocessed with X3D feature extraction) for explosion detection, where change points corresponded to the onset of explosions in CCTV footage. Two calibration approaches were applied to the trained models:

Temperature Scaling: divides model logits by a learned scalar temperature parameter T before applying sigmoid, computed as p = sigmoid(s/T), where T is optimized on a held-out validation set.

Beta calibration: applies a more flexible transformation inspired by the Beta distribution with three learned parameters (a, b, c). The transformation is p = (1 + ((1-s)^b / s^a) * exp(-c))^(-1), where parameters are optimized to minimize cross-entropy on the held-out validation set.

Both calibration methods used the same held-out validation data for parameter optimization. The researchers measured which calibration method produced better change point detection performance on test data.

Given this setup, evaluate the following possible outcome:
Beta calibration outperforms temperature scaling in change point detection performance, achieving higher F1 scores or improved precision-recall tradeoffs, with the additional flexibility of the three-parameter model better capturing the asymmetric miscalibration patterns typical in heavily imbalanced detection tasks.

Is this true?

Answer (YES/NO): YES